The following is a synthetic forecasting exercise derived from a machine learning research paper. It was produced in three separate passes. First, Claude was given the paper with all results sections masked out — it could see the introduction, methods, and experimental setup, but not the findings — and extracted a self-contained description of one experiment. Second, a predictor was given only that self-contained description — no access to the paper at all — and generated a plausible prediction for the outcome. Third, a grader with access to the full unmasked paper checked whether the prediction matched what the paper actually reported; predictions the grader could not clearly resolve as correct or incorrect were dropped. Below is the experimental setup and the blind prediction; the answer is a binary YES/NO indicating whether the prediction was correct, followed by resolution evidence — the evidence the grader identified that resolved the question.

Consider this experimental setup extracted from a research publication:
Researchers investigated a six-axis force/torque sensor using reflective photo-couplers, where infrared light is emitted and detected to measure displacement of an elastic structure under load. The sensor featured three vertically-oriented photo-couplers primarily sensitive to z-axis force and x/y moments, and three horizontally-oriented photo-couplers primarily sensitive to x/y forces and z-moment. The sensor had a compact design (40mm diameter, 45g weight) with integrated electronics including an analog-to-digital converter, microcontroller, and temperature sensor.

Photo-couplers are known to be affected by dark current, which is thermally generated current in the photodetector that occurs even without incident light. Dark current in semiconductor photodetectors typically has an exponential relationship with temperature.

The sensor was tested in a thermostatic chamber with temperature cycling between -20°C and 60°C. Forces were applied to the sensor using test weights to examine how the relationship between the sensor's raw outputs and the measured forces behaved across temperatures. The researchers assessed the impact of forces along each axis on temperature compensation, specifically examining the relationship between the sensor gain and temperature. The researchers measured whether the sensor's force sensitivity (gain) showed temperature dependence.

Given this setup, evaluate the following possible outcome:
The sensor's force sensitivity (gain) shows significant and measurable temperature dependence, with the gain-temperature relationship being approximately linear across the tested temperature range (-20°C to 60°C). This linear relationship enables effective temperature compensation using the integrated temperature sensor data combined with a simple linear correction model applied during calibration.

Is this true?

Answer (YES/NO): NO